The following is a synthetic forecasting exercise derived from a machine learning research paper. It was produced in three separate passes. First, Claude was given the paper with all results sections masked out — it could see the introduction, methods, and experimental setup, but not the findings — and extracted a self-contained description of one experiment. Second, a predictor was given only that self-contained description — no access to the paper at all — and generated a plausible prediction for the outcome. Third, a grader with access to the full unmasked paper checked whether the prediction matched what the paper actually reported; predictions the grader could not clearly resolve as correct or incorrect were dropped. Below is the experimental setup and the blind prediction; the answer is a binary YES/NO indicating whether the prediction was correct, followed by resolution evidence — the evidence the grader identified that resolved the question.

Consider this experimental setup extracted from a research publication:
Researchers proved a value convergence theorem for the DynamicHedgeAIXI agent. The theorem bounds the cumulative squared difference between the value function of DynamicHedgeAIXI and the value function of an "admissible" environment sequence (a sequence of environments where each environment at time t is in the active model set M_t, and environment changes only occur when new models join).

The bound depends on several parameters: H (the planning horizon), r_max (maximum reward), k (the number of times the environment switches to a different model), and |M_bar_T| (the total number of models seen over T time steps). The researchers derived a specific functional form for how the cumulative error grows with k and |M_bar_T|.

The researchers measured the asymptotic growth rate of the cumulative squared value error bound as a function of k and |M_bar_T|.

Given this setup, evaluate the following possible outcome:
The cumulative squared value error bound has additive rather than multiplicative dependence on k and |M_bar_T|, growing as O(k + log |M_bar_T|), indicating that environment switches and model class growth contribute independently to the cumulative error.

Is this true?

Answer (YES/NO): NO